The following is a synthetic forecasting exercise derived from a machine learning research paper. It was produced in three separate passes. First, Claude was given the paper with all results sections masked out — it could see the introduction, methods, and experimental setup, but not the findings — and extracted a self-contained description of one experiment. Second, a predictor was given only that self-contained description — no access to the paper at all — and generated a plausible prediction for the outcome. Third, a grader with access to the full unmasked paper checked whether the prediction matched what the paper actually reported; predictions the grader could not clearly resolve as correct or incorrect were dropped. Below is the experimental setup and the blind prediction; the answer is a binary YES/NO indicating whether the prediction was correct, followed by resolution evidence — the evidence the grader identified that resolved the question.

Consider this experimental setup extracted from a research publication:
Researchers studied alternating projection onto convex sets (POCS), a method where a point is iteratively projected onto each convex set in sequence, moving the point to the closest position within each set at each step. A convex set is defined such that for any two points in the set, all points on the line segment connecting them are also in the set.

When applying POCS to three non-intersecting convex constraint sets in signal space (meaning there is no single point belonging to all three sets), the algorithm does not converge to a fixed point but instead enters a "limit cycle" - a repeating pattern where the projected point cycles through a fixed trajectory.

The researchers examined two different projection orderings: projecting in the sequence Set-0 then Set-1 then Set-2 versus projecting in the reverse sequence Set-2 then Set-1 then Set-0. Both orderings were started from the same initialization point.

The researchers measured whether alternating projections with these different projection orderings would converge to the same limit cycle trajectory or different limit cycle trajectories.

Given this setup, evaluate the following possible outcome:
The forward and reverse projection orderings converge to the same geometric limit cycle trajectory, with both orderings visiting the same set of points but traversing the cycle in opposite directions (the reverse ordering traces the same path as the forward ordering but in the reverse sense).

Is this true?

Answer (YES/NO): NO